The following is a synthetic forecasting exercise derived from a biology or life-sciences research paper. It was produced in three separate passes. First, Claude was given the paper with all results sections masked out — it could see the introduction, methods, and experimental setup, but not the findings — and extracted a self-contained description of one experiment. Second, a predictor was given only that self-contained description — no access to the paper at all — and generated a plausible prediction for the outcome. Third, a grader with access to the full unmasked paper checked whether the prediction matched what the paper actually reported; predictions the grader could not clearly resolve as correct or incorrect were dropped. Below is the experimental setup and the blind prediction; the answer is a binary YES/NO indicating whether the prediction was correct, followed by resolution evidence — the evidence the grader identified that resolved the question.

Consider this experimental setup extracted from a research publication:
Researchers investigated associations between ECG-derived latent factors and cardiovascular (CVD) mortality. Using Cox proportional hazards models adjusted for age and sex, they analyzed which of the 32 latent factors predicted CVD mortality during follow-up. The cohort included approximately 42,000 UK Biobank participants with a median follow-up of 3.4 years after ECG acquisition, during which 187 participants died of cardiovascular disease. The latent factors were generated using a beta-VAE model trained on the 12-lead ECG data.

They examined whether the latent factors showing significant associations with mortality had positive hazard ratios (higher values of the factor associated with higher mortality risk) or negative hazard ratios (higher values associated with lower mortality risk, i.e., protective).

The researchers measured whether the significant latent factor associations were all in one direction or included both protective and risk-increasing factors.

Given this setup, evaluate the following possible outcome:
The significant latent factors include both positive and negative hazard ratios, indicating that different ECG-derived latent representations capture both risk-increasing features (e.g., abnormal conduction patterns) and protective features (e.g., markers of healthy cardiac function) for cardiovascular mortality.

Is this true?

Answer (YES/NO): YES